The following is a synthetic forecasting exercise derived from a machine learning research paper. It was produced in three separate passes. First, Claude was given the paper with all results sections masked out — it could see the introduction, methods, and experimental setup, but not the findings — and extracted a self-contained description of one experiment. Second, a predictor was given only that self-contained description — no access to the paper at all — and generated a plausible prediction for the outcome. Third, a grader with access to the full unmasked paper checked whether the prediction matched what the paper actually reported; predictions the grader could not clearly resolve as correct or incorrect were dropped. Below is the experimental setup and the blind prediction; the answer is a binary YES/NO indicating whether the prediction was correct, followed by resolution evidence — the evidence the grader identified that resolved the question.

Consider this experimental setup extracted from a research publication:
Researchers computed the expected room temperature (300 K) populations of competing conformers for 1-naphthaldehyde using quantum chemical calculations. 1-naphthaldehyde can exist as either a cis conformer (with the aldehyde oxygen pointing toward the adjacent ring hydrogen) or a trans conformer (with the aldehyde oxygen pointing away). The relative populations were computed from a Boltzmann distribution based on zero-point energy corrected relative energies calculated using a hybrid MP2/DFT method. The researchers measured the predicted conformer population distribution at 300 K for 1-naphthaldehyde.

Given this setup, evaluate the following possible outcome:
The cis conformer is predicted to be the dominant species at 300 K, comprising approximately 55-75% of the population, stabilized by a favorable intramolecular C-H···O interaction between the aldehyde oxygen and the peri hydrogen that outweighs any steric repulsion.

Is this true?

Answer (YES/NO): NO